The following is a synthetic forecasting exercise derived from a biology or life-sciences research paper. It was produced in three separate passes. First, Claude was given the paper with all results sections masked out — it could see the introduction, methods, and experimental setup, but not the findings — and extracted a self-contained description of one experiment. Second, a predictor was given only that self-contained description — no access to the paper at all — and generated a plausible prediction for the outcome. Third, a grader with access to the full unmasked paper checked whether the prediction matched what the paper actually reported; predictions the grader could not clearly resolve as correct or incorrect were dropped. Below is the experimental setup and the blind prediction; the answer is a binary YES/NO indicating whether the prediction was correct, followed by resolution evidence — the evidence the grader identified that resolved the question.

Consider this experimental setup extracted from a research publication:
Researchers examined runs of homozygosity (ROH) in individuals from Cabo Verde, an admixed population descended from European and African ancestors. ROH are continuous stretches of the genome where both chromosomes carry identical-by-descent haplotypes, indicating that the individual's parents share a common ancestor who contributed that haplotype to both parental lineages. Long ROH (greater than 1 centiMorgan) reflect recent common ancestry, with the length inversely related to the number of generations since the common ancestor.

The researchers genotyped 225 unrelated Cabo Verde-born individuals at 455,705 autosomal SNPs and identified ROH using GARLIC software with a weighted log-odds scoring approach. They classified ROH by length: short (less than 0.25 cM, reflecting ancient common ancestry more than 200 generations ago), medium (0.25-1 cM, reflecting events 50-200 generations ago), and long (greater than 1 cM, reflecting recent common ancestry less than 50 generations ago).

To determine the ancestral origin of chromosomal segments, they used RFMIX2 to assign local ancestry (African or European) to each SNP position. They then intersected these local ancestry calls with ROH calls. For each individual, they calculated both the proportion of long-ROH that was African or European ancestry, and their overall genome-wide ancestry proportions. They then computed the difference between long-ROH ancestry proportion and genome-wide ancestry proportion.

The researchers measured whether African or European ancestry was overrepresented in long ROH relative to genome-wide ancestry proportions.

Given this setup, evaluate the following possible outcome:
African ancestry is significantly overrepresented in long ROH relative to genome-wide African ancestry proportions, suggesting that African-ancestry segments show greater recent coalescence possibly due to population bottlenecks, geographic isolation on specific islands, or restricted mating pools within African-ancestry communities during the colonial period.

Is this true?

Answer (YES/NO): NO